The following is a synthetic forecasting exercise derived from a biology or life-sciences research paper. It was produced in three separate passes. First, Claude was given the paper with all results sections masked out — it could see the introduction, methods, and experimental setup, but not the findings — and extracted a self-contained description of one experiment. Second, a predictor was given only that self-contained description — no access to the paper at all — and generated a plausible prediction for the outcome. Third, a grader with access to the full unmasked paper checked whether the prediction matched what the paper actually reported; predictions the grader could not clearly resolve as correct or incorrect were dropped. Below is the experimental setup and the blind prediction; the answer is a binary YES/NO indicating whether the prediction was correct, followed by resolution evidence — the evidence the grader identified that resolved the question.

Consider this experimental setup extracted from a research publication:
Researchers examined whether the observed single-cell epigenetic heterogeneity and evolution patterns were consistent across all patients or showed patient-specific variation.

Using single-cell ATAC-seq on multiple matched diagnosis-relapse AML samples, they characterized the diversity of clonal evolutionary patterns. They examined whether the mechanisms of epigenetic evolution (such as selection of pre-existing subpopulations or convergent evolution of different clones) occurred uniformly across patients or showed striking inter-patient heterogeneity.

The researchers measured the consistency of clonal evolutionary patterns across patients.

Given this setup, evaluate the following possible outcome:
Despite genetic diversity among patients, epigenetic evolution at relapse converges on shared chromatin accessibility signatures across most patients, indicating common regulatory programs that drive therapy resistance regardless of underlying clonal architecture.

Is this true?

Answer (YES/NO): NO